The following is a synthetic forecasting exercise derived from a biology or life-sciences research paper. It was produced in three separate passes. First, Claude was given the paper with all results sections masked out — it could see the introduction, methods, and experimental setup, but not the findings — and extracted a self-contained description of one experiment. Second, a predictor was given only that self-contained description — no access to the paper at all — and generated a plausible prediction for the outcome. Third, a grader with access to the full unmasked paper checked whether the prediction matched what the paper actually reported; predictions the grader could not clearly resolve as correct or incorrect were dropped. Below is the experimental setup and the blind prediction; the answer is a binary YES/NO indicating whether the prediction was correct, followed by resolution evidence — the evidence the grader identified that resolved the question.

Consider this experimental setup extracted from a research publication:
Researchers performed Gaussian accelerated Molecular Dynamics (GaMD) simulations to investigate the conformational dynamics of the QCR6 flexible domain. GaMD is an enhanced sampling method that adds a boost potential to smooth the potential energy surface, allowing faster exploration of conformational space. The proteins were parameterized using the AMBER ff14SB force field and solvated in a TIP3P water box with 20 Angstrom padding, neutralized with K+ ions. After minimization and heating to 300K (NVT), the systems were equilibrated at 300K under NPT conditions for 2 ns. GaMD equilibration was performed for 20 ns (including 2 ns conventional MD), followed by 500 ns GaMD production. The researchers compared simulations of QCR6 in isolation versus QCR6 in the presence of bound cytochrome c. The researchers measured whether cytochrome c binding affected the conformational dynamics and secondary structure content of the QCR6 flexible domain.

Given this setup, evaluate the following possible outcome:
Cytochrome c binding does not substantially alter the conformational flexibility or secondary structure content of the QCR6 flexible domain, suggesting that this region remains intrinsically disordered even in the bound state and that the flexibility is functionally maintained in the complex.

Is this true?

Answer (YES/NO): NO